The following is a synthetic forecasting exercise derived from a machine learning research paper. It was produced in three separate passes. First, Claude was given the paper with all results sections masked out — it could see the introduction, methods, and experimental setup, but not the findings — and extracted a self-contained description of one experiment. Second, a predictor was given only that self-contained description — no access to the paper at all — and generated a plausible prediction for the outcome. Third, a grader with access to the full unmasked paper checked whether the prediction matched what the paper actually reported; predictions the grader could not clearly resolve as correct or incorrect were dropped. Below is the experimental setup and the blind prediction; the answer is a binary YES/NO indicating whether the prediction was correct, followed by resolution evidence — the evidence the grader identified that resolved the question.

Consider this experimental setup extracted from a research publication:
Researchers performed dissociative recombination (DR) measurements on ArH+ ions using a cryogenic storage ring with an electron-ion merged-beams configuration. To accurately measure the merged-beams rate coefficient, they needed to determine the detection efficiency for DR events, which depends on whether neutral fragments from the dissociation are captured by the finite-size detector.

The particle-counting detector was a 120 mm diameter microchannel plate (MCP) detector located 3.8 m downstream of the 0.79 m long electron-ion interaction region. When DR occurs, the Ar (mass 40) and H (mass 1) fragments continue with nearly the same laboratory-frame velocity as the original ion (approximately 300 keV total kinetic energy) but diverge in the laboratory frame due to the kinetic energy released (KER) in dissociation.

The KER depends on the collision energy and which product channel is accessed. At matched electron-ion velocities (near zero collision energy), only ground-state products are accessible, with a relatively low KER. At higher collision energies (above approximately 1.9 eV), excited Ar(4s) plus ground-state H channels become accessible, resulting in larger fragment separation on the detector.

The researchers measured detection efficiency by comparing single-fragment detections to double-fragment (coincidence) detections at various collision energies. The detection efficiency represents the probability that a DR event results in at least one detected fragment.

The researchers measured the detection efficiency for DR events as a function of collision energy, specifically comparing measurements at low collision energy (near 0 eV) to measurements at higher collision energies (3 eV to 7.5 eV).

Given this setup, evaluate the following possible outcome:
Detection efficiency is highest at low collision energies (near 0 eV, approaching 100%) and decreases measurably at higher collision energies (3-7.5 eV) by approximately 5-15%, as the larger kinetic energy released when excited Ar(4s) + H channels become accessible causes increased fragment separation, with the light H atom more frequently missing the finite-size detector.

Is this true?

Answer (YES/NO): NO